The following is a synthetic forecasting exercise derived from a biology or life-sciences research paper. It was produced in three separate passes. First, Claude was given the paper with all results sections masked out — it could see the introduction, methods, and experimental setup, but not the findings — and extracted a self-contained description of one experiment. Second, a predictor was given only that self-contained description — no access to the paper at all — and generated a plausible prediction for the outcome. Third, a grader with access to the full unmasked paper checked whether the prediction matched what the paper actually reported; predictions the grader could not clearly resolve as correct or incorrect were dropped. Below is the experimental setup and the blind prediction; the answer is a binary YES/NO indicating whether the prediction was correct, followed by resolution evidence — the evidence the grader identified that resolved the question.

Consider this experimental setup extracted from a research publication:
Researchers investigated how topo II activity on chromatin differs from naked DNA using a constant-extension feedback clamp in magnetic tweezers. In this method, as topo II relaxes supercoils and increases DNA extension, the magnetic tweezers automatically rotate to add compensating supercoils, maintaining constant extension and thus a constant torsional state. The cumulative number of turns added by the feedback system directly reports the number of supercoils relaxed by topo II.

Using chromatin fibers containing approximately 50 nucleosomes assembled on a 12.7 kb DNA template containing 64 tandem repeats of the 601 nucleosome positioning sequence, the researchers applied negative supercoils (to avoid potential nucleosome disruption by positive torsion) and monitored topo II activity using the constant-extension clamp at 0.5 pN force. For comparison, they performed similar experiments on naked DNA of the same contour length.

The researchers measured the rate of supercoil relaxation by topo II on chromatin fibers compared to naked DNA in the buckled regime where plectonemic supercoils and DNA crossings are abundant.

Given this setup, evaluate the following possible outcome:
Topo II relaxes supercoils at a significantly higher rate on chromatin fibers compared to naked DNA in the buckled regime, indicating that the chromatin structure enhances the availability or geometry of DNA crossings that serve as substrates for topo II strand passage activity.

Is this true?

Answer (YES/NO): NO